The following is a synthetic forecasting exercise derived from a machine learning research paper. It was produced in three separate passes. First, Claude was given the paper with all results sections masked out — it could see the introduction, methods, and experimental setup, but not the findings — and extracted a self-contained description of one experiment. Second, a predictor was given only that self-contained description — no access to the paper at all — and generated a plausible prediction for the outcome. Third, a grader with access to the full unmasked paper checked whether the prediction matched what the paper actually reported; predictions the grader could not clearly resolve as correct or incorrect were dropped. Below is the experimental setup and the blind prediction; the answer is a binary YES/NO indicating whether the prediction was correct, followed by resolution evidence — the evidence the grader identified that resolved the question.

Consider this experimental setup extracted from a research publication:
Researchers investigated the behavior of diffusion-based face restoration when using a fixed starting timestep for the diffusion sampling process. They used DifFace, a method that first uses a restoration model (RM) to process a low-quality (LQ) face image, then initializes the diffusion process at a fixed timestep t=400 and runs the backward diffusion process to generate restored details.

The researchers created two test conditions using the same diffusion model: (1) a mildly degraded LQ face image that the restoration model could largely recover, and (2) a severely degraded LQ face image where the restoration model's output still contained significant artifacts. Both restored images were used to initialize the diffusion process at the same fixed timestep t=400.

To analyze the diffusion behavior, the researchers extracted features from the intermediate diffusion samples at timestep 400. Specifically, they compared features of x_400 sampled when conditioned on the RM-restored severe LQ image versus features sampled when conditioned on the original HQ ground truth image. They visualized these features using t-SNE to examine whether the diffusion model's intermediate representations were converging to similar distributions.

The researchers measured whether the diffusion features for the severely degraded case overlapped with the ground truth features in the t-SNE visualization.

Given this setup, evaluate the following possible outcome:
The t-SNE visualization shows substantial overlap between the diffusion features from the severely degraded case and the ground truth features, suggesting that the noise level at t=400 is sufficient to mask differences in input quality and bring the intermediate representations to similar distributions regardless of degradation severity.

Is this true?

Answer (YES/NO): NO